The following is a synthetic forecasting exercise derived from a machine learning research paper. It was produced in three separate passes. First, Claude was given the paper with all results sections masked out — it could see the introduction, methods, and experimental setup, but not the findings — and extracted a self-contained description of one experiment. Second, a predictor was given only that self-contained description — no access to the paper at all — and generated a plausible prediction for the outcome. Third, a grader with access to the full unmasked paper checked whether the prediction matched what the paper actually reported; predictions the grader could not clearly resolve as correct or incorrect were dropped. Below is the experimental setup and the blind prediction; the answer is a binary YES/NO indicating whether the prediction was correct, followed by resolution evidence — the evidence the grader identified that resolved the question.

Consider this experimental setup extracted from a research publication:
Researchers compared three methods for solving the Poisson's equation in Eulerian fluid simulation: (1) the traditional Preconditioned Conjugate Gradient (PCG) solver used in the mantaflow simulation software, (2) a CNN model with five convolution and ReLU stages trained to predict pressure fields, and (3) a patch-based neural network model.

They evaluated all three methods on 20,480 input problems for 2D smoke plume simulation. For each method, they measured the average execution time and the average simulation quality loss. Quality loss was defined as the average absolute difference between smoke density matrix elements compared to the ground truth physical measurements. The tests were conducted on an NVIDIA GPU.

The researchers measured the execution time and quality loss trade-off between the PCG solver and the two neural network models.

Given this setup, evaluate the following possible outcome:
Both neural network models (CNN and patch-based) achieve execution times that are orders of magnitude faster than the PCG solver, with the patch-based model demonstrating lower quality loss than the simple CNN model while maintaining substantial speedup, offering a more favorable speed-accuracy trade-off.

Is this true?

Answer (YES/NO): NO